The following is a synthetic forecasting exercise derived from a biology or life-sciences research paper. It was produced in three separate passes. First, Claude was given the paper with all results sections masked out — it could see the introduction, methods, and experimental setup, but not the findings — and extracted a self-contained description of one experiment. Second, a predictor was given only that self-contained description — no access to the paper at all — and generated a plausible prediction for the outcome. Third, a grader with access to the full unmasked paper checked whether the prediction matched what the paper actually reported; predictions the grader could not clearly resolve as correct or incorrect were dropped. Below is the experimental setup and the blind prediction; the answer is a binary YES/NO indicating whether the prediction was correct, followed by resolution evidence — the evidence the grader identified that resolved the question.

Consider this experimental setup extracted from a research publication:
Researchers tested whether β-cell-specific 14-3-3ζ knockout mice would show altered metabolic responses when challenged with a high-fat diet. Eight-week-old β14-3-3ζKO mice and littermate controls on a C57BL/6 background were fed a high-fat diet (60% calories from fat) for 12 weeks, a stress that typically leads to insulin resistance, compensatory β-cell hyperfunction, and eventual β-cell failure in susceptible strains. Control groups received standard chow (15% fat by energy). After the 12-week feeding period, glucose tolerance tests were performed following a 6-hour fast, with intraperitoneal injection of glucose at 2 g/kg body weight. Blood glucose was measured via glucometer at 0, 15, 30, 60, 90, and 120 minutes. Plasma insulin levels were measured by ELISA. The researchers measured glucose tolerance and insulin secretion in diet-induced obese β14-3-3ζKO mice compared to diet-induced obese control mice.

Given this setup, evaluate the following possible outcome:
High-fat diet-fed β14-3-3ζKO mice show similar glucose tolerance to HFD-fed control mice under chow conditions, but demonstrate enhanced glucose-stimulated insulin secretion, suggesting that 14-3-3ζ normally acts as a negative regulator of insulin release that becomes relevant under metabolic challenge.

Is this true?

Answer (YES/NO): YES